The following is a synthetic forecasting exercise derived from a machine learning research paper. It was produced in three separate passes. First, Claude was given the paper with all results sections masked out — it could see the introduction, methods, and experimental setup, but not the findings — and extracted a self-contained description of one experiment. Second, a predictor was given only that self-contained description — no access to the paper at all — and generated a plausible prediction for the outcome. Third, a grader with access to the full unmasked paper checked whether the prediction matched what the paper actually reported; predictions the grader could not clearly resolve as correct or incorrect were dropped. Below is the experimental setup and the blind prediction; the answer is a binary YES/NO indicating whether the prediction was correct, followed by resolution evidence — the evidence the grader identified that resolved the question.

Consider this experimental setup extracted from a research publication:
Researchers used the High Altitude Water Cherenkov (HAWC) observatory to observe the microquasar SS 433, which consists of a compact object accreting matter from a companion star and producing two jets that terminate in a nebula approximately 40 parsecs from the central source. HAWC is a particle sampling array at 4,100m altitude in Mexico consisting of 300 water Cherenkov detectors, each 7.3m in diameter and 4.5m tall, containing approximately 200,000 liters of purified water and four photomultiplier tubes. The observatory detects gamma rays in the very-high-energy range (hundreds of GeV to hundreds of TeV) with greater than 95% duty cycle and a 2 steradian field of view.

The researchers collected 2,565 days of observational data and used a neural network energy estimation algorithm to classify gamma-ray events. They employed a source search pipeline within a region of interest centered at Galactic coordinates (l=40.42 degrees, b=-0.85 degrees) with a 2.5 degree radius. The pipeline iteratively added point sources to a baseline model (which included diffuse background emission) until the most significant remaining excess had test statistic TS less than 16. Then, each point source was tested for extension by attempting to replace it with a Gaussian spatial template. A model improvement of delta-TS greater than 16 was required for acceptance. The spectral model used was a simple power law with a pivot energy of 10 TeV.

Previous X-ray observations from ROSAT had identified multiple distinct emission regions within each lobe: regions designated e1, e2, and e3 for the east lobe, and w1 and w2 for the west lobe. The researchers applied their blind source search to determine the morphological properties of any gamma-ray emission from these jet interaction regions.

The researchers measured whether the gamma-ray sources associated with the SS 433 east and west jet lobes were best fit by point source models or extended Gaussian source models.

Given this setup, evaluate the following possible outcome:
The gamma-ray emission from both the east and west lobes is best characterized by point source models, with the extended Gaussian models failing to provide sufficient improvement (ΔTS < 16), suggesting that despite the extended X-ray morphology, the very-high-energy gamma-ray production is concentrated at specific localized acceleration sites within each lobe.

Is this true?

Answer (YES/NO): YES